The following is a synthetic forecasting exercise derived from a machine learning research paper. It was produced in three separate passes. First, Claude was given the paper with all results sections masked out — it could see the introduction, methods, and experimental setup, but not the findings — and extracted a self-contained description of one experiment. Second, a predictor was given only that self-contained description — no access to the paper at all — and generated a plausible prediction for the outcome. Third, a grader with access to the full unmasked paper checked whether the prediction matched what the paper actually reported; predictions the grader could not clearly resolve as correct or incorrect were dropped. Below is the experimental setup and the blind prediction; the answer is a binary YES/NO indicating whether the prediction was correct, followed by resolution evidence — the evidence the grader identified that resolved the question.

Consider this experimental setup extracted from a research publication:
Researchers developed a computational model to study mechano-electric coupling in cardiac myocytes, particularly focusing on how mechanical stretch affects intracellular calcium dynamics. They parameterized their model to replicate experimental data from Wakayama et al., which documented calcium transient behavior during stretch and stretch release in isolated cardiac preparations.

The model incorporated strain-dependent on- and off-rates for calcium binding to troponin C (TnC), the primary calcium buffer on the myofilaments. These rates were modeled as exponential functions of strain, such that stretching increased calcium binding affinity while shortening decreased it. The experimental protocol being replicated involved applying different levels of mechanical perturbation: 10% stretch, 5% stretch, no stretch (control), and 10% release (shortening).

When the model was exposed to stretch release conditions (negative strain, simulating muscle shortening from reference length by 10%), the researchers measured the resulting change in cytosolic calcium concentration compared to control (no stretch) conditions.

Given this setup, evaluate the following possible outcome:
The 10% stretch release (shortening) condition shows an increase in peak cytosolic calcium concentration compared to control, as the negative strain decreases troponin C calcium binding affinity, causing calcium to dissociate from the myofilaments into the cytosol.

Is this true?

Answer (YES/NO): YES